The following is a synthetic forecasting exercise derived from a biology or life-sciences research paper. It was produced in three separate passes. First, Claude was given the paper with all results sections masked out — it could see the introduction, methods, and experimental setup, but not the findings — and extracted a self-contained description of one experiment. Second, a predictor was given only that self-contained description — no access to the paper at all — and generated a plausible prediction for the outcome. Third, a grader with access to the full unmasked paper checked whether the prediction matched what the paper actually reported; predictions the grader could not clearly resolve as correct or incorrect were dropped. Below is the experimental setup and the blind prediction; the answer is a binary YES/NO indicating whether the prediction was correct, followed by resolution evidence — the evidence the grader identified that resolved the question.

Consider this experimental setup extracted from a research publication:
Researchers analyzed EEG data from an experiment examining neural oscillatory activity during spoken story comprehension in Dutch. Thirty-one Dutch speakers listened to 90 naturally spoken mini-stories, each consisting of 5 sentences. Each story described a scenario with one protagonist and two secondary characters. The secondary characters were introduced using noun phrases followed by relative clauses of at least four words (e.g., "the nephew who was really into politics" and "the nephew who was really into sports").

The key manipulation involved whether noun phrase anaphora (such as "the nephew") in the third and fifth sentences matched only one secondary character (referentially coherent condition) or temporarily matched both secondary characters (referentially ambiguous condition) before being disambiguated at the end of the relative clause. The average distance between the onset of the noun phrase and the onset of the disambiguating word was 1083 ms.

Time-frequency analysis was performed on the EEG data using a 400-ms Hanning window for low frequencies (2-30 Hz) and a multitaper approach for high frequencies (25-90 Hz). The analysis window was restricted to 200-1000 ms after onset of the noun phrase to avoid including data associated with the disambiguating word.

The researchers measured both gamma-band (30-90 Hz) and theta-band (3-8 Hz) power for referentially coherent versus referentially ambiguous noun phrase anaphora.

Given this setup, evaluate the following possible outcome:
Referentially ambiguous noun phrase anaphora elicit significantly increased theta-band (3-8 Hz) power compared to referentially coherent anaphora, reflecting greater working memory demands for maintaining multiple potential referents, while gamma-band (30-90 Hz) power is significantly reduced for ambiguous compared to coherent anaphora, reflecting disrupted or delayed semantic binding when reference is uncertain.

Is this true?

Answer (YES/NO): NO